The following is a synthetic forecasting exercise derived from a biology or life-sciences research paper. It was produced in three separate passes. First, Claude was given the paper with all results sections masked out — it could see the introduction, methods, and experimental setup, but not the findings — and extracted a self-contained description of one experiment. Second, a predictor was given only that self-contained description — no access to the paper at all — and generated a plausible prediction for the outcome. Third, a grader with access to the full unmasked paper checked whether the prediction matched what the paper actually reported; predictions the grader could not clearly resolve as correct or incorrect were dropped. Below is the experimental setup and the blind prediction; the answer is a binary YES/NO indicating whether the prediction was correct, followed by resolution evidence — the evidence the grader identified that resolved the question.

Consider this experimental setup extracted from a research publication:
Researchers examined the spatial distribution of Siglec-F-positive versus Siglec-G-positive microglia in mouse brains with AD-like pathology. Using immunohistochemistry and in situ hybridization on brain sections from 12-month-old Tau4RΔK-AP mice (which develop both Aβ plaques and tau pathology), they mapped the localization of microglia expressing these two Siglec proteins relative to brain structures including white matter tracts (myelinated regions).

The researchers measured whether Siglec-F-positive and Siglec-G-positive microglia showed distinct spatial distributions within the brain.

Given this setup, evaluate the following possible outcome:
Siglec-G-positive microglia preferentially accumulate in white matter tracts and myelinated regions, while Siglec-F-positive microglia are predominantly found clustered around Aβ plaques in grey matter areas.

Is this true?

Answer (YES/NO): NO